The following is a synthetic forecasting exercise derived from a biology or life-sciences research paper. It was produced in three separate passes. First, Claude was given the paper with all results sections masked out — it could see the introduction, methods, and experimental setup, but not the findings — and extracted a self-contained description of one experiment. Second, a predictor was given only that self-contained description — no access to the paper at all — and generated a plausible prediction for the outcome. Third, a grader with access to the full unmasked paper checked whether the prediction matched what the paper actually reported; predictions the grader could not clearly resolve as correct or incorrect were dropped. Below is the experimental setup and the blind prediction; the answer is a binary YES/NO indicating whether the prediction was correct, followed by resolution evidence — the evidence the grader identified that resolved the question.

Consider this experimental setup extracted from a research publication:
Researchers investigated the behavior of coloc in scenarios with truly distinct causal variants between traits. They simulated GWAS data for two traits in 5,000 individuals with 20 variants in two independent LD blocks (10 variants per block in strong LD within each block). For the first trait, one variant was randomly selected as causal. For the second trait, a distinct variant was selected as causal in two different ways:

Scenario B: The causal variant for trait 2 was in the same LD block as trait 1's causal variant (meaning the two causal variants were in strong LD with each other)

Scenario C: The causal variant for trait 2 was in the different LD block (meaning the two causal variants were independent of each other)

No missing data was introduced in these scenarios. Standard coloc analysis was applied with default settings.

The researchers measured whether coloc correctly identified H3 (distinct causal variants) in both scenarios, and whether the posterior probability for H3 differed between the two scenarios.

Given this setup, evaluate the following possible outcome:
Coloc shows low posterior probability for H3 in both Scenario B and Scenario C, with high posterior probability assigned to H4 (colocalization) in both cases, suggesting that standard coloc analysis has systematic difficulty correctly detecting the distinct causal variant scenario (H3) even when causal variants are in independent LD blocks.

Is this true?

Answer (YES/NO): NO